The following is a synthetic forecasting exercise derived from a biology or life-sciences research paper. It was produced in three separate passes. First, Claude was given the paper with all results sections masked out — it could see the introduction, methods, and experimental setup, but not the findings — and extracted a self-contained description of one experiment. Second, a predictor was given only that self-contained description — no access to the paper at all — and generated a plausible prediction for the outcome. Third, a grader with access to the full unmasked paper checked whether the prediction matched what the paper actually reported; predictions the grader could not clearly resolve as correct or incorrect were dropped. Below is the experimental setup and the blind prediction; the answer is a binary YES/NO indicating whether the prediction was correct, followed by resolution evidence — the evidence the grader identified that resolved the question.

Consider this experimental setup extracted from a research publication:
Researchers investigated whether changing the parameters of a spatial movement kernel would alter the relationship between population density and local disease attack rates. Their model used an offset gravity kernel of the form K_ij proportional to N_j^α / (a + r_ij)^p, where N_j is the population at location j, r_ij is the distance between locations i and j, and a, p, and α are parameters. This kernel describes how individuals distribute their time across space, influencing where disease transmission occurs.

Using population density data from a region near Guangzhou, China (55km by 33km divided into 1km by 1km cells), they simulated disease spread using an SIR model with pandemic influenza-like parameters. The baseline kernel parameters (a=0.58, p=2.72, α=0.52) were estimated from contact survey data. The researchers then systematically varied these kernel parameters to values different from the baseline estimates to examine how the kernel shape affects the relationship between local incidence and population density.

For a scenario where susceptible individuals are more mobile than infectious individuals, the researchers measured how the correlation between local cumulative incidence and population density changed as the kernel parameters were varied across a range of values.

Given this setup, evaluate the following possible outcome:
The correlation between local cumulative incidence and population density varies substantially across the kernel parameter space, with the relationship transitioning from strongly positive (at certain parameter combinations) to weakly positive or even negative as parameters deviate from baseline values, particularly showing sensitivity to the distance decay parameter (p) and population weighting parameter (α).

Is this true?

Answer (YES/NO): NO